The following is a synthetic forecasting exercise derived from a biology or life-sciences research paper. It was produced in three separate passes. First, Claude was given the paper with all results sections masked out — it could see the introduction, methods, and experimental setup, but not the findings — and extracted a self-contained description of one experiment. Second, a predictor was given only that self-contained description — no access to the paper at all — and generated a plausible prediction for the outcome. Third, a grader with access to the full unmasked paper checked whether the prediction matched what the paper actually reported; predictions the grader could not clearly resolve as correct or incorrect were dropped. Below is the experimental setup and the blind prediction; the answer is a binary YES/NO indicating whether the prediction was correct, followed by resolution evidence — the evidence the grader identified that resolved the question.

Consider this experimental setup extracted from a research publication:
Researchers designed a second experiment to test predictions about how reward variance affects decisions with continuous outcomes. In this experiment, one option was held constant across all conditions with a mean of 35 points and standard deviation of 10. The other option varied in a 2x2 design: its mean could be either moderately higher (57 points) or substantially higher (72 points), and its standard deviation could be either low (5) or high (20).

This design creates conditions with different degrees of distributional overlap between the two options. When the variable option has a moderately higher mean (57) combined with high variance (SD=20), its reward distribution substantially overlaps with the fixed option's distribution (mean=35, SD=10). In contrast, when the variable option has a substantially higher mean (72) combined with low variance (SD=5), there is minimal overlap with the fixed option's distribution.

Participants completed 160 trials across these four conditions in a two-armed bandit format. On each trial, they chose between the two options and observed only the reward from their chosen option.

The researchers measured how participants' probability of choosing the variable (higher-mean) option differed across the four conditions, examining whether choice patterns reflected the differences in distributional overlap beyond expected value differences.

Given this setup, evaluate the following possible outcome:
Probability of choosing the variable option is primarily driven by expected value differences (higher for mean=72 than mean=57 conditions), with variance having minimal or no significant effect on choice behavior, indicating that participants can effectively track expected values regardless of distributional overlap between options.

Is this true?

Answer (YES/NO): NO